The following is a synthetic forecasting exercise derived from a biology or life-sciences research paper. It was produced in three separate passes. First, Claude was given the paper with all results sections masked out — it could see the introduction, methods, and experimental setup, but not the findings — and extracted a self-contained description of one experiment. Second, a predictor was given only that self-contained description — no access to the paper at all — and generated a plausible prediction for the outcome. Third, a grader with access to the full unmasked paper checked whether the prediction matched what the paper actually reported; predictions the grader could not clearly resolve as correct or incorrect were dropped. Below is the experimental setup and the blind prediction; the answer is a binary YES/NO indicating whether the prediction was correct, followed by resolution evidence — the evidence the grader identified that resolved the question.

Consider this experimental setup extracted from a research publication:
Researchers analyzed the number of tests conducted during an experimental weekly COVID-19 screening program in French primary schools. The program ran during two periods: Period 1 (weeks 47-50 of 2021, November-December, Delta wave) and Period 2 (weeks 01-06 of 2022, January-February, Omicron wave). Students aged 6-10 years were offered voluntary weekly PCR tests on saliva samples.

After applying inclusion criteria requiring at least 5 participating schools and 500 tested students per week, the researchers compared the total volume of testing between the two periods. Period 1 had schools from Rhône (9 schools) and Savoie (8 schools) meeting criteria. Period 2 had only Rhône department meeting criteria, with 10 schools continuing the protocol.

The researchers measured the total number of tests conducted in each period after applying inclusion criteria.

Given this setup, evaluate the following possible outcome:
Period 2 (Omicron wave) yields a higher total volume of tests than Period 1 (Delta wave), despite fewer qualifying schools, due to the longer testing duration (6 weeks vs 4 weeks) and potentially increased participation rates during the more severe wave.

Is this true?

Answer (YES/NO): YES